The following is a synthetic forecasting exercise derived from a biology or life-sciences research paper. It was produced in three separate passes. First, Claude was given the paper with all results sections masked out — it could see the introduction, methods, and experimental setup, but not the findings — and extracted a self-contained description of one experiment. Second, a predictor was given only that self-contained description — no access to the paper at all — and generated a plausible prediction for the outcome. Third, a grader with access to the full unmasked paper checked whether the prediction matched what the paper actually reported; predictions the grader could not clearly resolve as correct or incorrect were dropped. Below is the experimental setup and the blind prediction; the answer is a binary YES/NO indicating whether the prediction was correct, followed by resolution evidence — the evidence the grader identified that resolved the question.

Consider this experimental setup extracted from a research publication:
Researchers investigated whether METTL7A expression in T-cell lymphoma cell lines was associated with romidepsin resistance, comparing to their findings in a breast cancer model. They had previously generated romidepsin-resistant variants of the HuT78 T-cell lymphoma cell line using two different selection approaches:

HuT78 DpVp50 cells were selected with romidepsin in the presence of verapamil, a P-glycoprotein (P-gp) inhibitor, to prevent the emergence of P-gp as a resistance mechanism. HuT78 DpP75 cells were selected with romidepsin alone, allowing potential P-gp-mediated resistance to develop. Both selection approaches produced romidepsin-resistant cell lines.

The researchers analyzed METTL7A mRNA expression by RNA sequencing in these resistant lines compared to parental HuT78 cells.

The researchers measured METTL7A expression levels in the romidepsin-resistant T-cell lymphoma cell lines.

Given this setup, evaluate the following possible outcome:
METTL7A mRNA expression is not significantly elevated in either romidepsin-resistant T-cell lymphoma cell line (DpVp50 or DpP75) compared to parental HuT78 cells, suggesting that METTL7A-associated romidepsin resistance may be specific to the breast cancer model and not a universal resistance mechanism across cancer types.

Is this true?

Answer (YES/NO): NO